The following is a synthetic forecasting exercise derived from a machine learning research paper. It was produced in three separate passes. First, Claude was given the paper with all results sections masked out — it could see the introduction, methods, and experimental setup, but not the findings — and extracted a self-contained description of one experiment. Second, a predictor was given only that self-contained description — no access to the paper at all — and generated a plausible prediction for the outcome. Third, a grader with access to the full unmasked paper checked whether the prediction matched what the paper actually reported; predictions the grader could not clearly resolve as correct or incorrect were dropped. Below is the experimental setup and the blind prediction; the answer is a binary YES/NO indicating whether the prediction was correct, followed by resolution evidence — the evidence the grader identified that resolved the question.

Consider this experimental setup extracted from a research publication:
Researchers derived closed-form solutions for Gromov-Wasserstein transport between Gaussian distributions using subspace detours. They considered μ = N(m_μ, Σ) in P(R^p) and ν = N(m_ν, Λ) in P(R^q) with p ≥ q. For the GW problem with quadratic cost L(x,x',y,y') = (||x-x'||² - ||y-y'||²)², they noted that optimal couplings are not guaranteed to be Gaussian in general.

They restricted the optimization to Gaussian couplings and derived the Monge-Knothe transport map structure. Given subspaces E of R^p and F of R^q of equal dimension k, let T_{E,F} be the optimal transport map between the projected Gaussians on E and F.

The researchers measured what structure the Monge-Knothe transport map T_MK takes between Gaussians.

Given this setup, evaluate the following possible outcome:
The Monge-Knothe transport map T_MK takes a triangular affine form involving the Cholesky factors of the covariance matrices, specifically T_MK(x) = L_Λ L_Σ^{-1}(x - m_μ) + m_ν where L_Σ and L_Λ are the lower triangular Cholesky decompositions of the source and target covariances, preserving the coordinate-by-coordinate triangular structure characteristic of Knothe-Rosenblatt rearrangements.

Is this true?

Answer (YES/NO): NO